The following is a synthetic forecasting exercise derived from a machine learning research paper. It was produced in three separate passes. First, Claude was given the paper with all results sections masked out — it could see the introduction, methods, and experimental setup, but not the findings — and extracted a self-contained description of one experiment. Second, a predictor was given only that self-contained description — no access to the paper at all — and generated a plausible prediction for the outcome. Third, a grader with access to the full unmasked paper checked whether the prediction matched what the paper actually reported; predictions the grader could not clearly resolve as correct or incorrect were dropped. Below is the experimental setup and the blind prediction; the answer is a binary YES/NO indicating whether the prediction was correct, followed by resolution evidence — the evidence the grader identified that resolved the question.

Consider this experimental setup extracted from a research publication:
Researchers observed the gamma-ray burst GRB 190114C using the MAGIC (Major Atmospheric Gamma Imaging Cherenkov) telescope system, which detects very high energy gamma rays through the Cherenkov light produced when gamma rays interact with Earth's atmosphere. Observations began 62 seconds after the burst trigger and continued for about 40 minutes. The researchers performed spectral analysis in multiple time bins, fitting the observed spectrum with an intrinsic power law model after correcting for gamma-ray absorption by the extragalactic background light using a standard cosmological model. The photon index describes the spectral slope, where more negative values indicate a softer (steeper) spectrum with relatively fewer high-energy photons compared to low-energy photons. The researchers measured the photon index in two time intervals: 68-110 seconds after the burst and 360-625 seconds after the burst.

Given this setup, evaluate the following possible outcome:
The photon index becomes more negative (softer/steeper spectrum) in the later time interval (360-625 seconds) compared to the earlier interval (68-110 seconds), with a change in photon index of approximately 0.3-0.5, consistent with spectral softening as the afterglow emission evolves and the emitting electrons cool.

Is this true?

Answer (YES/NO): NO